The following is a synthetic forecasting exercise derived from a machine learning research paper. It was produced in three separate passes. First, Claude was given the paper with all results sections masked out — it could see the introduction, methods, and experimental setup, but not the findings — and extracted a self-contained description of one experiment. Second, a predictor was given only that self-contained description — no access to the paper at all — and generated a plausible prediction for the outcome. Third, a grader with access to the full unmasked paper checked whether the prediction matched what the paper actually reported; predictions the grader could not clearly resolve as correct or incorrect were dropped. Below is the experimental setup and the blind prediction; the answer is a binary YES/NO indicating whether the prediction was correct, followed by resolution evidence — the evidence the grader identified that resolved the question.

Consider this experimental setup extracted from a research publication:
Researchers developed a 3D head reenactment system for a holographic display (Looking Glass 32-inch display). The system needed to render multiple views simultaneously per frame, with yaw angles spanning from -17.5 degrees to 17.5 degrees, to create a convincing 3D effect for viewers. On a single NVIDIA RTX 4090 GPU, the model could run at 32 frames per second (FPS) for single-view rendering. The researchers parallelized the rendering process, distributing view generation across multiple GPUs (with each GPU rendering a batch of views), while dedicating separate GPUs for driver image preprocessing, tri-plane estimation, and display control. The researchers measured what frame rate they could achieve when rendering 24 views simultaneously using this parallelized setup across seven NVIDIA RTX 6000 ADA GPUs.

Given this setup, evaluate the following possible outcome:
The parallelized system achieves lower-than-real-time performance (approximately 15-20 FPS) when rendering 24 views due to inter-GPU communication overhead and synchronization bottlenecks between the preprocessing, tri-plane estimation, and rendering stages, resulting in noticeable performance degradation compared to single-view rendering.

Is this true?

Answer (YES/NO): NO